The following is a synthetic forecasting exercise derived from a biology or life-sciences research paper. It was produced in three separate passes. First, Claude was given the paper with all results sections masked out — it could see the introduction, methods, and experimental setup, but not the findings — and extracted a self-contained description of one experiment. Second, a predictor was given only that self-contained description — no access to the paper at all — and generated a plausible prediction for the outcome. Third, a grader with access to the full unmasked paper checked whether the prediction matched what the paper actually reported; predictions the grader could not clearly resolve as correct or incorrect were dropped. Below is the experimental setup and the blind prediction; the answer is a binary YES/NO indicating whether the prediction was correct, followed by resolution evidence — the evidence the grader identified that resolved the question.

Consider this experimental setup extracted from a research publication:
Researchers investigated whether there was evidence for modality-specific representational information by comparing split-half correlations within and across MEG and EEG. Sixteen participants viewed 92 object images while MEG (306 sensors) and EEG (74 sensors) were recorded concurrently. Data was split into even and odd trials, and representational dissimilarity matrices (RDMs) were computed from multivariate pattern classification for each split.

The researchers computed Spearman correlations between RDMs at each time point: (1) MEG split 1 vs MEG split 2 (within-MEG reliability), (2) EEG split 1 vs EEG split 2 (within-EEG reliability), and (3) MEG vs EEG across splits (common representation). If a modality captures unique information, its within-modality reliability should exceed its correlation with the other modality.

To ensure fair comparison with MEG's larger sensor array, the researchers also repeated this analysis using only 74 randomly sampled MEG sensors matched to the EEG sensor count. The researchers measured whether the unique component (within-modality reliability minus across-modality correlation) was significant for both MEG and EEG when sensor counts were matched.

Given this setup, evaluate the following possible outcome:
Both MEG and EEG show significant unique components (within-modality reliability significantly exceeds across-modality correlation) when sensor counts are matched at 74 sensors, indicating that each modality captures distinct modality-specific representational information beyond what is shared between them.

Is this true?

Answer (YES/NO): YES